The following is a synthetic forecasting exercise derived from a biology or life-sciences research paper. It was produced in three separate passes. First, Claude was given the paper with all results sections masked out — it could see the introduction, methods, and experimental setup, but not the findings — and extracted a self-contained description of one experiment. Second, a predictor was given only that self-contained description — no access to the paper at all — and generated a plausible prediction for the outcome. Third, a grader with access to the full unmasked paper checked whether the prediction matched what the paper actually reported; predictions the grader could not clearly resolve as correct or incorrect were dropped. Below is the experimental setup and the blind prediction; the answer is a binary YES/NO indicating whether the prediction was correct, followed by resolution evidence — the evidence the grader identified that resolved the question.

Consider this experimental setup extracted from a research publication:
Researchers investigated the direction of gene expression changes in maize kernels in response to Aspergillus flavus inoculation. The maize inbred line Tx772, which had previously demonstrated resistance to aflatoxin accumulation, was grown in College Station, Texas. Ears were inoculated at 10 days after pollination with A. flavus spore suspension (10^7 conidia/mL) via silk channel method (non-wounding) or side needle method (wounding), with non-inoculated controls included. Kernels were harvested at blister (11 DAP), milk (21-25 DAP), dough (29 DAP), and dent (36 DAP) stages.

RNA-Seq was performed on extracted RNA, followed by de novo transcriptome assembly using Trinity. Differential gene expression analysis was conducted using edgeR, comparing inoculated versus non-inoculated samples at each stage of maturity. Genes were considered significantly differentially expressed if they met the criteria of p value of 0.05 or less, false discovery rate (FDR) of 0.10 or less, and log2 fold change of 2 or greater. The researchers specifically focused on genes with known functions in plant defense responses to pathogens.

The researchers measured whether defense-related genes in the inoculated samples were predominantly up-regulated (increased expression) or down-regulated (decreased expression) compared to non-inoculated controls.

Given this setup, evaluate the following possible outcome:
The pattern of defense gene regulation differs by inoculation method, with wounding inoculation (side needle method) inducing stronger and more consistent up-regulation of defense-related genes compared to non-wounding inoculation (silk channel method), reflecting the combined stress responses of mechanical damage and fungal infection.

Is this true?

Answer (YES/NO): NO